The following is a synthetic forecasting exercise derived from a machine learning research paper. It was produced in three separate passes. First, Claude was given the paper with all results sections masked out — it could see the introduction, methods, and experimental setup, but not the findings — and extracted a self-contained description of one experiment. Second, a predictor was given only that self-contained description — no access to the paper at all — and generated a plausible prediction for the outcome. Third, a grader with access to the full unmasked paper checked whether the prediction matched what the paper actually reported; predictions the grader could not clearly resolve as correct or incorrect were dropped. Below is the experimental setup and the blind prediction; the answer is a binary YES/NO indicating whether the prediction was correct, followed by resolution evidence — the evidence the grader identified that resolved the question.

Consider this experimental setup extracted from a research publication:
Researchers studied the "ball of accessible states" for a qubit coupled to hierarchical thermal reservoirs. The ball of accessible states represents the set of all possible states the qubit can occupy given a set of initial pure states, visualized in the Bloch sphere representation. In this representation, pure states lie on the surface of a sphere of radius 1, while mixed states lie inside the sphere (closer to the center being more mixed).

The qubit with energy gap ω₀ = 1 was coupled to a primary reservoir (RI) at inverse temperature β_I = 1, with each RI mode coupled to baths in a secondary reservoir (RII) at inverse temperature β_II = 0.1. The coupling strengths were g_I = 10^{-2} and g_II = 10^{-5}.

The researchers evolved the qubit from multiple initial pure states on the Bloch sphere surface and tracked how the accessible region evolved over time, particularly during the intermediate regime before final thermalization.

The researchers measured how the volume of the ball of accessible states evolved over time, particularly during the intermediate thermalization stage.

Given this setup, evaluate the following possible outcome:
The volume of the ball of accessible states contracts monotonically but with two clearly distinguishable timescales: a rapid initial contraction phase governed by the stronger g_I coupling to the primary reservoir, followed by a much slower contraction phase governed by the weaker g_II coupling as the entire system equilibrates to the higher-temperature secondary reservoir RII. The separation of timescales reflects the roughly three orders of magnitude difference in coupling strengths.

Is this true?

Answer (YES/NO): NO